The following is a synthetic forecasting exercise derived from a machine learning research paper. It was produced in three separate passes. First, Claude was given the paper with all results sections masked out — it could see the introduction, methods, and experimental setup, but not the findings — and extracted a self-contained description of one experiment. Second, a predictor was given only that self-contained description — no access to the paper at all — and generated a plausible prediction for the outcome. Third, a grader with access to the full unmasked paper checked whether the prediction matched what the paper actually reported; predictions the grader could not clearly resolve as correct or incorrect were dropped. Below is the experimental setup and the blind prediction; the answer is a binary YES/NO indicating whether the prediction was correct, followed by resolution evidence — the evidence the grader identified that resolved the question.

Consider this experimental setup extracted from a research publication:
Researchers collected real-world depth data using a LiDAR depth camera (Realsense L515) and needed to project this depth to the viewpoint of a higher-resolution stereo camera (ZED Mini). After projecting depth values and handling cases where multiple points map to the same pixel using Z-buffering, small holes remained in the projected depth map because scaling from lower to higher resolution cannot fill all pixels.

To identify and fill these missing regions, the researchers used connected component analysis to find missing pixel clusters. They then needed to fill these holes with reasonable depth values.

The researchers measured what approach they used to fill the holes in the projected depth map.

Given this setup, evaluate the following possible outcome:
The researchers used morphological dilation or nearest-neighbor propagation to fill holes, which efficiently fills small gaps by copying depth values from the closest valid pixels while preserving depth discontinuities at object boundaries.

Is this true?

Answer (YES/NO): NO